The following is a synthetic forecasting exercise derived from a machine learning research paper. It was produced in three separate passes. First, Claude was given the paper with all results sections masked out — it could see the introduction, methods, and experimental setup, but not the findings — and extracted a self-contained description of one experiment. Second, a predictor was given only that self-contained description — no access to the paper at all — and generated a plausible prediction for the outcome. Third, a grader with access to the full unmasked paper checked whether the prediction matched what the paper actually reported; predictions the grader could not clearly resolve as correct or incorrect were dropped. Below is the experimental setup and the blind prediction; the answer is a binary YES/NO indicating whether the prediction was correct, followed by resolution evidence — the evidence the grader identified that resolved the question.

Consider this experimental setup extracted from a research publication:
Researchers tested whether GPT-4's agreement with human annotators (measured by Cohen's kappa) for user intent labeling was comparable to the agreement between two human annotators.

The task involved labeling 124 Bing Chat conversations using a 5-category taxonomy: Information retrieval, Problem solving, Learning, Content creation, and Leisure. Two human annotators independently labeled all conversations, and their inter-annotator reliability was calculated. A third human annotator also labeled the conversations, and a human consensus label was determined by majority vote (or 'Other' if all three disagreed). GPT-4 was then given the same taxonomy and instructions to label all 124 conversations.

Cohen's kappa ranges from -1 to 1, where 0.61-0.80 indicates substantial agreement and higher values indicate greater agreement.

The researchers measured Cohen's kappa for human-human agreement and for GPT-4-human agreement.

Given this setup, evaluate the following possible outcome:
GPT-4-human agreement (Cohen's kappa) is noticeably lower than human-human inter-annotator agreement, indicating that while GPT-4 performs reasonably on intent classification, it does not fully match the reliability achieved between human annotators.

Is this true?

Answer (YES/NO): NO